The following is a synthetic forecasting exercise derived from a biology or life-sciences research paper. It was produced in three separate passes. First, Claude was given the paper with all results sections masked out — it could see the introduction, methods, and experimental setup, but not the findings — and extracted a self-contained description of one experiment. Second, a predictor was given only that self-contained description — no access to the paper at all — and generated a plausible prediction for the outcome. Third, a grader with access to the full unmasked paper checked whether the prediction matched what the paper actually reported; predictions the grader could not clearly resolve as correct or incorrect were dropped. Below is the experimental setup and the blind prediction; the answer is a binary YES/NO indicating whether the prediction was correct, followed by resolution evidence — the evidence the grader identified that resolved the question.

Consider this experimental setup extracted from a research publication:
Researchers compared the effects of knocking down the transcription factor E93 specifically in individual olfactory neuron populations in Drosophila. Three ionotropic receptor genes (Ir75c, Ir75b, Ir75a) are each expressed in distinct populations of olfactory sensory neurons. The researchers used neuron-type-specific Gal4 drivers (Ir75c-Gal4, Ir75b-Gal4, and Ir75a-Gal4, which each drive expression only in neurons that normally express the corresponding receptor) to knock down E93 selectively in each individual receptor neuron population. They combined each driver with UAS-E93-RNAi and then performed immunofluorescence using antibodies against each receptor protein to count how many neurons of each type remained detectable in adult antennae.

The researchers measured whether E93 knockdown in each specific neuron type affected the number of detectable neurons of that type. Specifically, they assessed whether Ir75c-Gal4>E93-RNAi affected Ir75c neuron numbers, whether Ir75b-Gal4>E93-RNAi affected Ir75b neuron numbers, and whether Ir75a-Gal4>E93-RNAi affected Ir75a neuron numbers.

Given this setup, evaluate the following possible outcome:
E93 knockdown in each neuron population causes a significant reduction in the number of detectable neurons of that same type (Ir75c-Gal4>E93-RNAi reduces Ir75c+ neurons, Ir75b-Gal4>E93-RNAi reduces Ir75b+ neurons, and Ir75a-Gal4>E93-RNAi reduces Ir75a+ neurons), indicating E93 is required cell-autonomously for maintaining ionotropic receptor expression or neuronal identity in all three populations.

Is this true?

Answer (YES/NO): NO